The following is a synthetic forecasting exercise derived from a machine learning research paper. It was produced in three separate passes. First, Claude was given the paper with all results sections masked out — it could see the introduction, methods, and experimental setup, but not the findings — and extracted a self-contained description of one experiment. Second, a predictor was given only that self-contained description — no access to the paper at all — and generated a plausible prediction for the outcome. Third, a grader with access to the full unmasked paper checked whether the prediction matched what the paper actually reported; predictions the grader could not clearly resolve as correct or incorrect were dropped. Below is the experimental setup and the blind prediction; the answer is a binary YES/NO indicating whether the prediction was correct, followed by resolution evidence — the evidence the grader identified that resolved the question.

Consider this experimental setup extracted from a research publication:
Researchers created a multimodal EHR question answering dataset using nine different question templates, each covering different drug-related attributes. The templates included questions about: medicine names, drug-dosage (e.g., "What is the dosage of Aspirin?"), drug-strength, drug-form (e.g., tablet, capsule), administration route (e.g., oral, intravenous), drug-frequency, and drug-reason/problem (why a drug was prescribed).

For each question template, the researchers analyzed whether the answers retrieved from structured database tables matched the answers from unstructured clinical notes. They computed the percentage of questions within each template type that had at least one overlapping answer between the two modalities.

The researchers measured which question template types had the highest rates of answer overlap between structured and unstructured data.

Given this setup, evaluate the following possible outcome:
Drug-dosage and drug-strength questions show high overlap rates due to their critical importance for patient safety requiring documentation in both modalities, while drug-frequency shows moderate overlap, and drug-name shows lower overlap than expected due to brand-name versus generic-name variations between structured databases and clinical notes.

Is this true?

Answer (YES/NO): NO